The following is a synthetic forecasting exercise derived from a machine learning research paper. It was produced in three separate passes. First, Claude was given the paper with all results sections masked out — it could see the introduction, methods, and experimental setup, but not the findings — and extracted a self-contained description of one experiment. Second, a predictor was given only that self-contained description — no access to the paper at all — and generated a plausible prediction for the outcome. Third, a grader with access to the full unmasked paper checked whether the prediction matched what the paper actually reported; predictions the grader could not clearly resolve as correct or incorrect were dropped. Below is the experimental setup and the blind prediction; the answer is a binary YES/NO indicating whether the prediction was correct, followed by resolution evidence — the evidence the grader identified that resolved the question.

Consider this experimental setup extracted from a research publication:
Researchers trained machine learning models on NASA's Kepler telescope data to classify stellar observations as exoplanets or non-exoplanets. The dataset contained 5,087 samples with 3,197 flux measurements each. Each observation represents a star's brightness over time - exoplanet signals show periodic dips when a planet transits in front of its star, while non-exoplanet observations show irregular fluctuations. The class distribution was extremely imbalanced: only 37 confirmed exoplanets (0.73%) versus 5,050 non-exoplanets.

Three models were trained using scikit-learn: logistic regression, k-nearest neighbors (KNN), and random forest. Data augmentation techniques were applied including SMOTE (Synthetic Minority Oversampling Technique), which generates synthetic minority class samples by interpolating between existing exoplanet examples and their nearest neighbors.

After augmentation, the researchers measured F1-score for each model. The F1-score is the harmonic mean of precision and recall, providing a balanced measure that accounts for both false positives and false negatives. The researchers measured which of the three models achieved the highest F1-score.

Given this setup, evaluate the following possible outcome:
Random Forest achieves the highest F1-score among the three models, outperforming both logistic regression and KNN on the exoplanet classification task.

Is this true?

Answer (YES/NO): NO